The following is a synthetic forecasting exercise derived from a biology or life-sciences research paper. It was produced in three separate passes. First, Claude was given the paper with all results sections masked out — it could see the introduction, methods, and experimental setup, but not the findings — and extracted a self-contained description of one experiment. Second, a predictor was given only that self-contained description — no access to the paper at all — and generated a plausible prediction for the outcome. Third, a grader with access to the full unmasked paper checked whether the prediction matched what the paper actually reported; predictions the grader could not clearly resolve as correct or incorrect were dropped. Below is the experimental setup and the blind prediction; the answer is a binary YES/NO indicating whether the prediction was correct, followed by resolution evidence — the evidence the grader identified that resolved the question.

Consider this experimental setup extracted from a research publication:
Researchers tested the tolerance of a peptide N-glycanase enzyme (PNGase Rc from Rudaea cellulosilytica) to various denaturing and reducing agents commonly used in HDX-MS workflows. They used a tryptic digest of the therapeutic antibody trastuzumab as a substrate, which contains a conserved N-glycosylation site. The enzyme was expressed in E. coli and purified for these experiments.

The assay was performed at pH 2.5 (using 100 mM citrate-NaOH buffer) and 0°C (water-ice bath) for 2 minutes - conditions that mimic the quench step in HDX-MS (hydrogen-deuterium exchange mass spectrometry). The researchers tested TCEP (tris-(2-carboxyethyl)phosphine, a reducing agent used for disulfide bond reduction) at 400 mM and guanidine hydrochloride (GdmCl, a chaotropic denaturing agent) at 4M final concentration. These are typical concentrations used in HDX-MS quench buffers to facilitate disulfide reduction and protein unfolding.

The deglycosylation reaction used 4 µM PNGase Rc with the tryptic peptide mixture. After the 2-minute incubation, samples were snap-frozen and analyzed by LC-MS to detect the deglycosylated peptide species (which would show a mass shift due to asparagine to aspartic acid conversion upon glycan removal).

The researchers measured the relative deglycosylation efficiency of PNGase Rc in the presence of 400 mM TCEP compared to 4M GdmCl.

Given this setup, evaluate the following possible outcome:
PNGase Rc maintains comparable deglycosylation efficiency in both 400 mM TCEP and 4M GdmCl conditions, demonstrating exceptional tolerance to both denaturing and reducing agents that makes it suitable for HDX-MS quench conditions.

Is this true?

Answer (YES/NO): NO